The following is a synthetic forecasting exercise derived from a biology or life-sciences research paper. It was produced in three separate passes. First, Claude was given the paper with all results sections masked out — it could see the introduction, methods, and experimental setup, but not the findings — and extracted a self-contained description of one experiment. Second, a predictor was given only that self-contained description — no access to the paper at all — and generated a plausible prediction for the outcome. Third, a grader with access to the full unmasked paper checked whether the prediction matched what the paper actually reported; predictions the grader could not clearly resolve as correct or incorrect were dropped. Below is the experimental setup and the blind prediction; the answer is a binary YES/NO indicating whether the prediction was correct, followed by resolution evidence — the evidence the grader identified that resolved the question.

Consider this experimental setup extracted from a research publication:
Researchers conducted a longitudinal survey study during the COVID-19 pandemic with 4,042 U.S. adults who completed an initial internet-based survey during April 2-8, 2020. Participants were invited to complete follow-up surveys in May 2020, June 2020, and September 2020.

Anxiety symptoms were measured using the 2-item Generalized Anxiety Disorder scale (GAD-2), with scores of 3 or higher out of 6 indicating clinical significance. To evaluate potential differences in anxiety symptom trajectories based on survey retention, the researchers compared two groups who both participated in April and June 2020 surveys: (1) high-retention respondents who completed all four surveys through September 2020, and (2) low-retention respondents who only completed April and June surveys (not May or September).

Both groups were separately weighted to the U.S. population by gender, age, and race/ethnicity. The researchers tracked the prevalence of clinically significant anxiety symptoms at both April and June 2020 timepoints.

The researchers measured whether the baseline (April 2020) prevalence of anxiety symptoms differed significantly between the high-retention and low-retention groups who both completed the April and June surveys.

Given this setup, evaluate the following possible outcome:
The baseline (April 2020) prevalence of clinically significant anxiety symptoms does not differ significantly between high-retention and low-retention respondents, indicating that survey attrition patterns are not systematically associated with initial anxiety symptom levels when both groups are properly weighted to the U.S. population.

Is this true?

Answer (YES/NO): NO